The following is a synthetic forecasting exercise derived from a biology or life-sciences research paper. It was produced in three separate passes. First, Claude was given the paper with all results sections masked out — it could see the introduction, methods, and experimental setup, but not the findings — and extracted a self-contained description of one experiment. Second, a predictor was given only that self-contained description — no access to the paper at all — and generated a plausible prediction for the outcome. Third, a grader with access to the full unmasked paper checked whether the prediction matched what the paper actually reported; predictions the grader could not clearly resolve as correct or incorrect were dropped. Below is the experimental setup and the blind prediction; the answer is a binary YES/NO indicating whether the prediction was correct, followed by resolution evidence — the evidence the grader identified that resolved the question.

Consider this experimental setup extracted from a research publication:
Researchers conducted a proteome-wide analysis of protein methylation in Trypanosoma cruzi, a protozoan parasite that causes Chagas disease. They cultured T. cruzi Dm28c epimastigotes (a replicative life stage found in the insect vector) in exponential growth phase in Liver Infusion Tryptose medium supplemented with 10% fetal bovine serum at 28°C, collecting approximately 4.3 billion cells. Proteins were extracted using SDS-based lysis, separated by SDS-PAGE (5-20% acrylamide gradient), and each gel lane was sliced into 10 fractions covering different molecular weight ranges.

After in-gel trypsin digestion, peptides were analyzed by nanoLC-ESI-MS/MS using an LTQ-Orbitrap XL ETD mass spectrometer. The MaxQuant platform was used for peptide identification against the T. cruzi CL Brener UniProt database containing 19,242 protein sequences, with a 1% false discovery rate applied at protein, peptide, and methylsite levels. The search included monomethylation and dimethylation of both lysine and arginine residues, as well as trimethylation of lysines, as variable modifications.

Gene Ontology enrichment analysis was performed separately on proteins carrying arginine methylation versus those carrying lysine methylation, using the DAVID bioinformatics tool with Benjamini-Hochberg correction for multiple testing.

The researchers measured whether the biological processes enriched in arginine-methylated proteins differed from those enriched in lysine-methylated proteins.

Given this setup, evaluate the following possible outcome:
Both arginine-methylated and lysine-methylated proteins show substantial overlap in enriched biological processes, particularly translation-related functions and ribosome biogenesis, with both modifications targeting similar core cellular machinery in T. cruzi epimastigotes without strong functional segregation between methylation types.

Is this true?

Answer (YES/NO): NO